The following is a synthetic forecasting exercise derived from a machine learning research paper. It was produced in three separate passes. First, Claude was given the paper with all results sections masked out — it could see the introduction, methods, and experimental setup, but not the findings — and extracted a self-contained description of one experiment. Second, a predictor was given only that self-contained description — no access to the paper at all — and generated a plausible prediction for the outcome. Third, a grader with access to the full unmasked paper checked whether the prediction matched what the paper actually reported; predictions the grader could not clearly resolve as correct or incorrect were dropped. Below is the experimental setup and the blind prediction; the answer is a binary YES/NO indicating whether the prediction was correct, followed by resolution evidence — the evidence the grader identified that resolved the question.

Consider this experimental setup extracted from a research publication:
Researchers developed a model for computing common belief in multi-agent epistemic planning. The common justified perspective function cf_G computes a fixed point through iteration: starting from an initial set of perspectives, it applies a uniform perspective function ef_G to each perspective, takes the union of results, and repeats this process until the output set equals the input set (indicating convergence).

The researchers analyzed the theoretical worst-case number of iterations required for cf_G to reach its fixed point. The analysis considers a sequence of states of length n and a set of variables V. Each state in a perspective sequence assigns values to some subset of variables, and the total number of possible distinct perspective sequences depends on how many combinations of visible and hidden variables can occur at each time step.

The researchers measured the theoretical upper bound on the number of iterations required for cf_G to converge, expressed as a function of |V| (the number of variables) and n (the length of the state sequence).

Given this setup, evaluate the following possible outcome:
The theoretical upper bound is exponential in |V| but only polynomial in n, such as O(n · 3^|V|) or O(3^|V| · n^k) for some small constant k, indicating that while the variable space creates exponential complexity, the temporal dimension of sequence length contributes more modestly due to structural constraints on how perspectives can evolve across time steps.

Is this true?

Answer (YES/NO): NO